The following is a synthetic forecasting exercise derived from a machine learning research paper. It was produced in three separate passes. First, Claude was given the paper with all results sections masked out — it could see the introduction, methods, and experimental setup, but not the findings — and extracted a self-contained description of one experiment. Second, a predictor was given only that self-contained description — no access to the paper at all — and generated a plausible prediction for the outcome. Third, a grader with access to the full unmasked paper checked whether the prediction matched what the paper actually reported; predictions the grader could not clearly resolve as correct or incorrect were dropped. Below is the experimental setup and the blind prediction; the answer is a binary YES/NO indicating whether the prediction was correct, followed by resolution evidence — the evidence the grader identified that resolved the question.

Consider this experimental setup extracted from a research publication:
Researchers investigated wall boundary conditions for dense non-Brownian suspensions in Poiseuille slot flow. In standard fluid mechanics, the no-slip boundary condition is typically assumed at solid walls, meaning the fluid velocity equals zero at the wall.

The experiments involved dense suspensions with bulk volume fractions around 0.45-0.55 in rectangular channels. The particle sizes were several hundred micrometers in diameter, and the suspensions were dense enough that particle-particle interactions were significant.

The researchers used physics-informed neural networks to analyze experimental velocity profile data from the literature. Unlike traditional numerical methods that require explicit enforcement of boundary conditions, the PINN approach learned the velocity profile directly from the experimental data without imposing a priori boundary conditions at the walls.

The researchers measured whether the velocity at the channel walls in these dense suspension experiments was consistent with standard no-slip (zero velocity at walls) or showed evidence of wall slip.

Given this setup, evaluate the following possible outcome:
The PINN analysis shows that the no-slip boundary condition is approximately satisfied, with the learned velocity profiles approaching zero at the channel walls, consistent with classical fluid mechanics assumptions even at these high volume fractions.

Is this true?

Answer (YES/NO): NO